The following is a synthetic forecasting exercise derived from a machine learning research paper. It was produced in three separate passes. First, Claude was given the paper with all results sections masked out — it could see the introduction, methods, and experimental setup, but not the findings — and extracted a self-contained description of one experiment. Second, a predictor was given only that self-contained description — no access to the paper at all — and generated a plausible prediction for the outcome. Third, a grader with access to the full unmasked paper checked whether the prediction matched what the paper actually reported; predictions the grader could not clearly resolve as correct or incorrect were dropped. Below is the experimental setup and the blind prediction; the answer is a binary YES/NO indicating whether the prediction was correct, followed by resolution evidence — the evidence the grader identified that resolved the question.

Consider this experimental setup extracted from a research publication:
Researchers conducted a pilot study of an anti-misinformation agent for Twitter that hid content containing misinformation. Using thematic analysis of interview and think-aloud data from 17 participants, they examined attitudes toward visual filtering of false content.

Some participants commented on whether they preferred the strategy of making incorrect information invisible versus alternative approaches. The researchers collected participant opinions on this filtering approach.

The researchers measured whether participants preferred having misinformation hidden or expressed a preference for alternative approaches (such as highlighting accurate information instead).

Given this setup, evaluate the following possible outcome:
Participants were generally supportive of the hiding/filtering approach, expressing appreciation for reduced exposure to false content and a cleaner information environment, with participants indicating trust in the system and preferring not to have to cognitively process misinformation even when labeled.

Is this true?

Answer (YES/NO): NO